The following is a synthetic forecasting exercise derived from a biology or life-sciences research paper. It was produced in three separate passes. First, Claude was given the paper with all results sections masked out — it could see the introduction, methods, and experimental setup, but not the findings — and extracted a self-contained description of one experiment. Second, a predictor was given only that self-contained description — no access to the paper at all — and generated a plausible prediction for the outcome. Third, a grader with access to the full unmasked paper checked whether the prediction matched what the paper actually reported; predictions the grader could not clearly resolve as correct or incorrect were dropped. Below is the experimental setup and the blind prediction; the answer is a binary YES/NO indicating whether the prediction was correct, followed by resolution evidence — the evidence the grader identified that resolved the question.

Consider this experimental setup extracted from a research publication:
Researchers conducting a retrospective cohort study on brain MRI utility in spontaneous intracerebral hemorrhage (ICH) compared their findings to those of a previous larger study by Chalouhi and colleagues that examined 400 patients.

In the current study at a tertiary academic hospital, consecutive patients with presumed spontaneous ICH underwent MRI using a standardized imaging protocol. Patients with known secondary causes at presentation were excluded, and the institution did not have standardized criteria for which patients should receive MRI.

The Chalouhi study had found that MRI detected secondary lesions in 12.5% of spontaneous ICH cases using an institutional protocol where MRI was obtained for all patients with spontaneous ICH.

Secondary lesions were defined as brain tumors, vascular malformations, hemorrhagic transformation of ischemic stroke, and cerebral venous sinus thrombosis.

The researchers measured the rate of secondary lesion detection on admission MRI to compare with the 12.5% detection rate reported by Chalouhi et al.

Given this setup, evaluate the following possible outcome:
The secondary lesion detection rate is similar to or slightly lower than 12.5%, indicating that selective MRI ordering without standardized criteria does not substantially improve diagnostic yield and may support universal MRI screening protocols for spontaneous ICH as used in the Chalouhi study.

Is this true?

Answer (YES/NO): NO